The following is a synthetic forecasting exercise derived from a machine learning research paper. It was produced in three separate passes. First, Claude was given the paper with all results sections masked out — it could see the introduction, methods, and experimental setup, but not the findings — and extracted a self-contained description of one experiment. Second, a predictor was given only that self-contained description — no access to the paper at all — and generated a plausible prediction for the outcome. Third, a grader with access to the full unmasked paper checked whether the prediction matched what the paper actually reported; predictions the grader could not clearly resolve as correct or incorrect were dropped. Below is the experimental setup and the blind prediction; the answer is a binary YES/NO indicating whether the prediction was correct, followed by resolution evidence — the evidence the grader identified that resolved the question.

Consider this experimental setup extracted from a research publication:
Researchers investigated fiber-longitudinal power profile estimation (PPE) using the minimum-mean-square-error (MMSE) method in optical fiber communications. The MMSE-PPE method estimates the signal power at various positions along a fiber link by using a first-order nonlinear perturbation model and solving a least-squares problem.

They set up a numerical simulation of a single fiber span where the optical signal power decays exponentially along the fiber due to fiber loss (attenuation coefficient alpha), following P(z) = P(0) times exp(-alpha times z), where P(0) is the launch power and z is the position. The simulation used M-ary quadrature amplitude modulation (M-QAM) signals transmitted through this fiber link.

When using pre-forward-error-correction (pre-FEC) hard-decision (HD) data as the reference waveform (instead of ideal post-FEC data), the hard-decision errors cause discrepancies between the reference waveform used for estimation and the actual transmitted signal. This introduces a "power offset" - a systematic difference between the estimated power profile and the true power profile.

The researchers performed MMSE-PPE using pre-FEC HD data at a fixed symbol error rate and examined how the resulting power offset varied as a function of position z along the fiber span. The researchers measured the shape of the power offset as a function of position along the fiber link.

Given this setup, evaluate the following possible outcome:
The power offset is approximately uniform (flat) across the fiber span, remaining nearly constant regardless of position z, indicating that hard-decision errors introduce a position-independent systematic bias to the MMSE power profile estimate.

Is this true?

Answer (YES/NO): NO